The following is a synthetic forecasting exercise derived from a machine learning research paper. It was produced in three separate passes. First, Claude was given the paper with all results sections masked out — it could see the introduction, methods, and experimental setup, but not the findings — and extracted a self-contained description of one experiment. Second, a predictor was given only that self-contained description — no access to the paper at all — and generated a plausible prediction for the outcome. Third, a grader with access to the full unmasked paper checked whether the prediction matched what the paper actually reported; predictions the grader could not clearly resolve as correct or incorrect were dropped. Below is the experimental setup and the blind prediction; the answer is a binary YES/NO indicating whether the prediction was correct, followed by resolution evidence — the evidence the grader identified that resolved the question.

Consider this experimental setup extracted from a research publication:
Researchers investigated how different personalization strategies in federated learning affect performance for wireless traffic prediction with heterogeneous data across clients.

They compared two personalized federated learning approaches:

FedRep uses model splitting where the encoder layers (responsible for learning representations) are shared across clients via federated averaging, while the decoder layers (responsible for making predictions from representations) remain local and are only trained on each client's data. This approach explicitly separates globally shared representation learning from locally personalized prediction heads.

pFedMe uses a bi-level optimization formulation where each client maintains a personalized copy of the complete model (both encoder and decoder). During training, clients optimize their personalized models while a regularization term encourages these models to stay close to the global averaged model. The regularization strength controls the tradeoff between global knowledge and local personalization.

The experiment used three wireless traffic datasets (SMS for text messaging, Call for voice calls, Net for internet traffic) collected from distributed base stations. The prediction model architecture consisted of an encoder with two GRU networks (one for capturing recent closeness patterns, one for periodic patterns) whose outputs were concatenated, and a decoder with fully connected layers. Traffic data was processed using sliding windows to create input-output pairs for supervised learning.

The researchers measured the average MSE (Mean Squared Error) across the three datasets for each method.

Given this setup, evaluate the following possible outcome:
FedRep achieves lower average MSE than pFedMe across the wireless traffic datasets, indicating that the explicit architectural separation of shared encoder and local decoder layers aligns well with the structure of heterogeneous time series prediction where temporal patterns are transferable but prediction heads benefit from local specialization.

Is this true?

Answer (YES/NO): NO